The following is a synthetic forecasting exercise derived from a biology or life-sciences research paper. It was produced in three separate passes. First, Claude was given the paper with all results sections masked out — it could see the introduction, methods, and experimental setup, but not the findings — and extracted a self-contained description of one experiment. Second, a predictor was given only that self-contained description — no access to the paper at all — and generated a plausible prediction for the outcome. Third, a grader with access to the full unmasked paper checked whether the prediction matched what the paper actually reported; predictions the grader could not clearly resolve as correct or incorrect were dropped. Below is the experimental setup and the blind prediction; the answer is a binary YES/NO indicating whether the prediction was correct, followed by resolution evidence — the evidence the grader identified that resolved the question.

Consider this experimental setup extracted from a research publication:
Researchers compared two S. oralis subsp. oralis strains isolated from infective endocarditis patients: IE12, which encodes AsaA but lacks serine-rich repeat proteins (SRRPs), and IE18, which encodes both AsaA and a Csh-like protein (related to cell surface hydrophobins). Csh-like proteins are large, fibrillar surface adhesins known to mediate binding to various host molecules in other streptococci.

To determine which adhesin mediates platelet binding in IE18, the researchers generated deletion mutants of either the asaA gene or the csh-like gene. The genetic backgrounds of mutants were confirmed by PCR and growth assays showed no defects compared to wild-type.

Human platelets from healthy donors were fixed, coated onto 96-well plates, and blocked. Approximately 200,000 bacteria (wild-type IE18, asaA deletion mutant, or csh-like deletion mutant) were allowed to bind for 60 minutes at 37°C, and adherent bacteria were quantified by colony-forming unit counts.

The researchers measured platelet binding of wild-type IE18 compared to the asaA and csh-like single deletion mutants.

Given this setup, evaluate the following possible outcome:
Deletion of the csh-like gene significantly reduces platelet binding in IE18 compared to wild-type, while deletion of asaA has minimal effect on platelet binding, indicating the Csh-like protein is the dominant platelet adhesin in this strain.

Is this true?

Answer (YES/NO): NO